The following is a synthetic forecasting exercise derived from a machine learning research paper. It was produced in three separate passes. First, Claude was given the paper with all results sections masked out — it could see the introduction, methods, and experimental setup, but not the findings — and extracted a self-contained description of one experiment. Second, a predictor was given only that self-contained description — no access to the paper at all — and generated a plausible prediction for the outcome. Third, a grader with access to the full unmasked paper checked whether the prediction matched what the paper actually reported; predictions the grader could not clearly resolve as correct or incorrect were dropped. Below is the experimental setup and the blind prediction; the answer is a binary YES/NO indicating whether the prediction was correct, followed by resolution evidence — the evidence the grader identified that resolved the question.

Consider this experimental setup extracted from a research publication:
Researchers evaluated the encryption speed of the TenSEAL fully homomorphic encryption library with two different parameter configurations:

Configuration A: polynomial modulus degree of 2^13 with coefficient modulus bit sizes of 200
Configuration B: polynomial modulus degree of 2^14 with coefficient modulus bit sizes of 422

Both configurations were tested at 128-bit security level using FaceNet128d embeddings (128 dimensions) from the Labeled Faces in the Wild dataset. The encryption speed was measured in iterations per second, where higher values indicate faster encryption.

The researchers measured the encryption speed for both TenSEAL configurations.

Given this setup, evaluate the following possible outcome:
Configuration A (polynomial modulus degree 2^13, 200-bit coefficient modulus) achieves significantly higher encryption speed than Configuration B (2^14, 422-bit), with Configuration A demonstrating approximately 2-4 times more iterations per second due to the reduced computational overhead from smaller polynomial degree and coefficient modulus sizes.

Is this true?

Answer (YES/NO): YES